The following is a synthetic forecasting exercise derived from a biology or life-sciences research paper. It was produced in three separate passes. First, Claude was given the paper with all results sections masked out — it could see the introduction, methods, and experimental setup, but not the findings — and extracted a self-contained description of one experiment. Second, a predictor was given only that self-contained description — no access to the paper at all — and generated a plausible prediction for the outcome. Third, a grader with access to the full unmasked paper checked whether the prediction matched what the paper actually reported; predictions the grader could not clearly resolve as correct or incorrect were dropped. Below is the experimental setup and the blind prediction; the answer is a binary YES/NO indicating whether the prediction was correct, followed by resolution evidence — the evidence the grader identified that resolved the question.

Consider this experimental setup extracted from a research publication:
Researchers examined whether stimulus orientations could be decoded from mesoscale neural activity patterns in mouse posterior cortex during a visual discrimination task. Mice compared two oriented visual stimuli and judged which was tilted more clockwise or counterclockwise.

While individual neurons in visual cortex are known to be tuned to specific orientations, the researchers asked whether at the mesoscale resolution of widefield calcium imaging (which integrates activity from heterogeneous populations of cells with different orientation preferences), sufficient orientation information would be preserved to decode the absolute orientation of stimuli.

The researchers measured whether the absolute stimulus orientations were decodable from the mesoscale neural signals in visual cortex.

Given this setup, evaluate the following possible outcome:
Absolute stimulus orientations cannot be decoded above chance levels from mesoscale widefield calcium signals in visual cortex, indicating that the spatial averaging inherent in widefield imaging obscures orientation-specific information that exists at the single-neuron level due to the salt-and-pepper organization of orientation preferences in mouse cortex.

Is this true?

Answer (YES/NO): YES